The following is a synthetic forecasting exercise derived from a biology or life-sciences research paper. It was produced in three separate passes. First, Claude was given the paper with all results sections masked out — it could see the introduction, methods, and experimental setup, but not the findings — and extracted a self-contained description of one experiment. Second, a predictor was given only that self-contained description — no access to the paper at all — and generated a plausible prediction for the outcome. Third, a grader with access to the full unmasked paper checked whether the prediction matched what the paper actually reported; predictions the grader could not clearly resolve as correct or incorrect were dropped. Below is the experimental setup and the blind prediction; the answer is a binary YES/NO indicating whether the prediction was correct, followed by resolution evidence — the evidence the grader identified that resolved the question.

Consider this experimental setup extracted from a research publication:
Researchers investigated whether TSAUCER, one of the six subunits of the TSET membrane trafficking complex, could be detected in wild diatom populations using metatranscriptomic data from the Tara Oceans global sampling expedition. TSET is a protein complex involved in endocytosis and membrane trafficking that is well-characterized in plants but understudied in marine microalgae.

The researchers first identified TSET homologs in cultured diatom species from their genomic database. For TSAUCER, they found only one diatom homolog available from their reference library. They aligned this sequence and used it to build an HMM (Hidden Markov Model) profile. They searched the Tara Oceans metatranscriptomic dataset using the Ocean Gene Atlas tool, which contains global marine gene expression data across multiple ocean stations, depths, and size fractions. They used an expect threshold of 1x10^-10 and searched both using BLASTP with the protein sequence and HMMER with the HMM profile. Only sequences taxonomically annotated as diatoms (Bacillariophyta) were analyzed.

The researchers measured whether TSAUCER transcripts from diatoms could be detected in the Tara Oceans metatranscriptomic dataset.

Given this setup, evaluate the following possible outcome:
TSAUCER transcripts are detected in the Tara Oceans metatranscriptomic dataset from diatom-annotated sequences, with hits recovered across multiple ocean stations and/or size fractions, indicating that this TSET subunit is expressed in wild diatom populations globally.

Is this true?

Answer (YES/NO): NO